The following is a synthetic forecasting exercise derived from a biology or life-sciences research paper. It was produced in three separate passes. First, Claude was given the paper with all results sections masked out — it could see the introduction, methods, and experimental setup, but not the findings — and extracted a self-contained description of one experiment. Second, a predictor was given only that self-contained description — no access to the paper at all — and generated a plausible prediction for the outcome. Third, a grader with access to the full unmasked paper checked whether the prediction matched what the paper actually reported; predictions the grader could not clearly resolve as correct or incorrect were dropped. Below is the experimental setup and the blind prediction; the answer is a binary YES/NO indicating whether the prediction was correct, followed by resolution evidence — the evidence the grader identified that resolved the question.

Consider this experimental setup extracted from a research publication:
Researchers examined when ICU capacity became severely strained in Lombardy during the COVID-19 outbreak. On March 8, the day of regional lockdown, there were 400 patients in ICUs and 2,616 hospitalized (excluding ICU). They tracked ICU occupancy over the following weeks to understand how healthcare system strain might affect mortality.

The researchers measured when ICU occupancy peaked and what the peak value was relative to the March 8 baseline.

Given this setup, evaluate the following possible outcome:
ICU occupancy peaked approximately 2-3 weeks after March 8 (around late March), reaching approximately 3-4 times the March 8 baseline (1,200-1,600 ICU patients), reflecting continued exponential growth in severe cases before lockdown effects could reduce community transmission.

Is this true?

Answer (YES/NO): NO